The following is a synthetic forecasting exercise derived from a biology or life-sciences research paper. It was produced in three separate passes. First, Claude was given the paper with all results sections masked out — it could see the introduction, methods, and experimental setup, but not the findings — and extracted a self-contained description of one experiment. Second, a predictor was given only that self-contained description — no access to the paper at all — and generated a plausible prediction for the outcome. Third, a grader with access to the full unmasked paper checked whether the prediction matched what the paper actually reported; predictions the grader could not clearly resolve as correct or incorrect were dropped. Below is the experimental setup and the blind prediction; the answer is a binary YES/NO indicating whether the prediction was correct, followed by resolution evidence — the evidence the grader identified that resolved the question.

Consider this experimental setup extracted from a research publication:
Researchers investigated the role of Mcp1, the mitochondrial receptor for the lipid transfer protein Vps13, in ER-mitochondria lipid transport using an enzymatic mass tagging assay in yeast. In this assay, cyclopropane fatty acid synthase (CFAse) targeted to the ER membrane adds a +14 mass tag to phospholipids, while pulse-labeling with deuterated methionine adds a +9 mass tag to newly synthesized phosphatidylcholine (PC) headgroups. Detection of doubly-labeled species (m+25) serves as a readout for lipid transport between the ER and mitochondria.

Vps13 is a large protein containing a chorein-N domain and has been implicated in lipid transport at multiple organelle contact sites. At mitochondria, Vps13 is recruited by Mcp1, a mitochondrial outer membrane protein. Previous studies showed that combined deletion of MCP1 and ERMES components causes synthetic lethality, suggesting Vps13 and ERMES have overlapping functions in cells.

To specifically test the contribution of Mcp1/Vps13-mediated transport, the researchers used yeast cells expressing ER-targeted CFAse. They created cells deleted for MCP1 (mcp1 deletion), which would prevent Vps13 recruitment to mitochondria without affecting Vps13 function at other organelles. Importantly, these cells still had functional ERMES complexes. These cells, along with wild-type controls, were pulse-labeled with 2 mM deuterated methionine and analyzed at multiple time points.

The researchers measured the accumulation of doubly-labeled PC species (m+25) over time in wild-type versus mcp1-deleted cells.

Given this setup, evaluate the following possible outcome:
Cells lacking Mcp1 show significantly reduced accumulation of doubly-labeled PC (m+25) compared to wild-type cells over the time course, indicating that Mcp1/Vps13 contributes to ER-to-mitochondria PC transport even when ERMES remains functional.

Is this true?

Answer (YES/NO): NO